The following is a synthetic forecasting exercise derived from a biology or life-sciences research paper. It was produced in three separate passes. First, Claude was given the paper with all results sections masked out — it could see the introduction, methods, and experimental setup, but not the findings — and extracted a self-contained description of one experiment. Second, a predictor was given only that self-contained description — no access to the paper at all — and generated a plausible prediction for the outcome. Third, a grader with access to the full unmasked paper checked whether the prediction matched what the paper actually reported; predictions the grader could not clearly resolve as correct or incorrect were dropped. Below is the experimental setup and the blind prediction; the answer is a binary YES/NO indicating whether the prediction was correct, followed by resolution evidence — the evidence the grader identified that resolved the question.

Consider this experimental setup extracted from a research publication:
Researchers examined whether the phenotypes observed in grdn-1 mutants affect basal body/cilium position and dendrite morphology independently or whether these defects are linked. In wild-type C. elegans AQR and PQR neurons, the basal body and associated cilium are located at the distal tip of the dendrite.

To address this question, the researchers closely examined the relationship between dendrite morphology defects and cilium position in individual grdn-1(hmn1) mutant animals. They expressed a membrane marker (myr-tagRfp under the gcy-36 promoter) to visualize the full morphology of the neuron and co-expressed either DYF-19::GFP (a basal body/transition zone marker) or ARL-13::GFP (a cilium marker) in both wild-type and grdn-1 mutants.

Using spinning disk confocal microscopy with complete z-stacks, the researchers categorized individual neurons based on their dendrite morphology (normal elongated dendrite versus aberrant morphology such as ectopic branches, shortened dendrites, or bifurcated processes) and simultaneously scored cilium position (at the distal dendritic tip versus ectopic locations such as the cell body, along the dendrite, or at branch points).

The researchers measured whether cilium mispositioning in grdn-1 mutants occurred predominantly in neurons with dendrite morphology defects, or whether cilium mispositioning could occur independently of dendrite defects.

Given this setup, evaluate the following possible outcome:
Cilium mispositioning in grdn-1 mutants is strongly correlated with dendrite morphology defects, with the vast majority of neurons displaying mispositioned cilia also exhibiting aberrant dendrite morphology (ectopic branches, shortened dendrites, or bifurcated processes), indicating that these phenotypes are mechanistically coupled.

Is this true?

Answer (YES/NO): NO